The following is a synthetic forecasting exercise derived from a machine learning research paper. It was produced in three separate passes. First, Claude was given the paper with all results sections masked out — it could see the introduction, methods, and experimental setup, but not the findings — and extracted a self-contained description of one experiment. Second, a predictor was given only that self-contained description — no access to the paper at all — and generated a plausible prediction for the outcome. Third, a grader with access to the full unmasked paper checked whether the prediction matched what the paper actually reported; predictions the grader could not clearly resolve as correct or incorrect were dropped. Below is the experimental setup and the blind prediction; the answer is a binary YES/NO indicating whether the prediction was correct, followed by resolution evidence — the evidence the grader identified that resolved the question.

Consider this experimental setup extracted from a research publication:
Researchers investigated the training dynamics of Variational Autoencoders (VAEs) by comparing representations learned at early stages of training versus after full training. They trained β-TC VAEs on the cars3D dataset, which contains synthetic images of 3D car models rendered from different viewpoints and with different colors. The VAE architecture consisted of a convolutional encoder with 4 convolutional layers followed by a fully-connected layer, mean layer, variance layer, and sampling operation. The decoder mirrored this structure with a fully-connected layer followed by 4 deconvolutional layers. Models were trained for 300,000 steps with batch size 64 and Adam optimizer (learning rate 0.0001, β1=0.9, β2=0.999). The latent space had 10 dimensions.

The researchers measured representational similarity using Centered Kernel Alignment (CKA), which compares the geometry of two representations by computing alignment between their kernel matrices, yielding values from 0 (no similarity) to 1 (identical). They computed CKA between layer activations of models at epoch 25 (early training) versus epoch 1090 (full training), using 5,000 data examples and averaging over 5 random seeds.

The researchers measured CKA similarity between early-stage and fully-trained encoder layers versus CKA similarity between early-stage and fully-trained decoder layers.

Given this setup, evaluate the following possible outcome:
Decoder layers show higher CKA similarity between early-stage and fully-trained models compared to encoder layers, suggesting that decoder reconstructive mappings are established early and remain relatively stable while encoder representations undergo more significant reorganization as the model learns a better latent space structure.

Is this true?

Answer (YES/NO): NO